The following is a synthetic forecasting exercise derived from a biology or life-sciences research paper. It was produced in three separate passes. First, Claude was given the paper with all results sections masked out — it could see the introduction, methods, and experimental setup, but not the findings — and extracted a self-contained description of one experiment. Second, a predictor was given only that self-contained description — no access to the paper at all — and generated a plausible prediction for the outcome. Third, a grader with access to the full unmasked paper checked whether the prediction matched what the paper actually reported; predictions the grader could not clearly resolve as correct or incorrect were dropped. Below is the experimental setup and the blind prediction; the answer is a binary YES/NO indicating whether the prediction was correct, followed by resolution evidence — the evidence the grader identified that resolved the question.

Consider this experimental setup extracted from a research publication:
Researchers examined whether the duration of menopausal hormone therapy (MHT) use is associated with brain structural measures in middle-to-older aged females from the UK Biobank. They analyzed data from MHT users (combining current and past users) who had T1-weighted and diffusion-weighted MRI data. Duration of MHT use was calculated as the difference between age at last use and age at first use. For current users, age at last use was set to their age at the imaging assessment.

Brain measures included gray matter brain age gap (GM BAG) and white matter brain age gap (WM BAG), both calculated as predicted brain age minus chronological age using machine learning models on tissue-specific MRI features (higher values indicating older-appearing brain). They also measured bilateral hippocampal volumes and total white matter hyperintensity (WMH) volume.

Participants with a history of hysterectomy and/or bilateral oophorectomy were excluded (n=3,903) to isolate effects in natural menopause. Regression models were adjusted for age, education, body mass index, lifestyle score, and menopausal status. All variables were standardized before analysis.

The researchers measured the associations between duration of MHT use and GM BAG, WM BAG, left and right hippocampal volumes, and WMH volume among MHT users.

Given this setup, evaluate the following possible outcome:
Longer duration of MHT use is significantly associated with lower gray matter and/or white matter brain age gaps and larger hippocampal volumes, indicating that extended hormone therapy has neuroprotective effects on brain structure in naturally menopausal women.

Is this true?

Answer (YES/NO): NO